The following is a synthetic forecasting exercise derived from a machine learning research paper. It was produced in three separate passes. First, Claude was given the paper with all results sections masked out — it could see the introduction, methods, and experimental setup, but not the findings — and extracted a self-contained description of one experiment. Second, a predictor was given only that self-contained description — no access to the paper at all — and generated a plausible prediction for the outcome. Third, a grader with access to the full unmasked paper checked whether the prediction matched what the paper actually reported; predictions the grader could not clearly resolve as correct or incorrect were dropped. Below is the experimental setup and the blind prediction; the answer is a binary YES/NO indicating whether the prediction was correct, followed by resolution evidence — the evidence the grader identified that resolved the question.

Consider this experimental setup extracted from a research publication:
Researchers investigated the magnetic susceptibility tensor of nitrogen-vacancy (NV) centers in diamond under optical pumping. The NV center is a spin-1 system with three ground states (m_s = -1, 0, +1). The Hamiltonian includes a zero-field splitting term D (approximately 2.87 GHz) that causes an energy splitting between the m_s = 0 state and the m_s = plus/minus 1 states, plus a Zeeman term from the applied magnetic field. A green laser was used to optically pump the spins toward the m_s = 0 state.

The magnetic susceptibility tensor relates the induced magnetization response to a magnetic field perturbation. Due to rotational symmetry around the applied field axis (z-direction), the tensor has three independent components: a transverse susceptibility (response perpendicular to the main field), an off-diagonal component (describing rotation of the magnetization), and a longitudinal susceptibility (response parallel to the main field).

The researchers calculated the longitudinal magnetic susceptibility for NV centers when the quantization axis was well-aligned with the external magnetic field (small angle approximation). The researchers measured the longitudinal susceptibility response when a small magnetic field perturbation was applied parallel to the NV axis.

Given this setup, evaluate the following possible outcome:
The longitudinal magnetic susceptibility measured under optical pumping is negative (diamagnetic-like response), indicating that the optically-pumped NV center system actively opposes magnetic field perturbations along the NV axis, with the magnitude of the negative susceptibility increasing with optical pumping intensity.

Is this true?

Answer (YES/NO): NO